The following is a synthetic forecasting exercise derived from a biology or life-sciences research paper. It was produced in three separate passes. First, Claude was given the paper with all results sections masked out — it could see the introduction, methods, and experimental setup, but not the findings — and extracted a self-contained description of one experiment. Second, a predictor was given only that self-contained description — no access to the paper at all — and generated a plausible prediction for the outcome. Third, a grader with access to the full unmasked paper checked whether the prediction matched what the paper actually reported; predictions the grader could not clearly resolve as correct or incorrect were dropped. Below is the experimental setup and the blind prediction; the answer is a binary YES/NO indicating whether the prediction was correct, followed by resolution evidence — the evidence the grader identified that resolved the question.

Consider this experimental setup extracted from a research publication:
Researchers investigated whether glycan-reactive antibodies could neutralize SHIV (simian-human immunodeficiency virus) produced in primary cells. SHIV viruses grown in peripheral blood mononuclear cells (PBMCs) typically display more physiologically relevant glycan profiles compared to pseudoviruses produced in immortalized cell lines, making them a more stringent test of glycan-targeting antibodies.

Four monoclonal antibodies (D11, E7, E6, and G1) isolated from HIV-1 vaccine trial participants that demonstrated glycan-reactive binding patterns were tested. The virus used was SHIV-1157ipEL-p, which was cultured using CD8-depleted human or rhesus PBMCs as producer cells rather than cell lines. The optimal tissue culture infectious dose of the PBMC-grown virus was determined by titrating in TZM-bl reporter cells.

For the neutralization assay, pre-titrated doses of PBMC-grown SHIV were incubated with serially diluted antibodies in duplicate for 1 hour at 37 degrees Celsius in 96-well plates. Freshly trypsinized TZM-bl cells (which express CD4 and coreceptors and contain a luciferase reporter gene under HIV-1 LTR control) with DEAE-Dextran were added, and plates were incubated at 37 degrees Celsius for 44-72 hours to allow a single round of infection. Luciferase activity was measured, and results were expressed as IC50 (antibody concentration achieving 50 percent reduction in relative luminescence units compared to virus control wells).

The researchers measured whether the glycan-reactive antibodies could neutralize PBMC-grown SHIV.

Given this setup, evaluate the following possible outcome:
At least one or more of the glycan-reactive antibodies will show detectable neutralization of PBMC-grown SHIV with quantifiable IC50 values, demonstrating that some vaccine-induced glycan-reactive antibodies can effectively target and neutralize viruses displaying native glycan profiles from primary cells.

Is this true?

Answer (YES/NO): YES